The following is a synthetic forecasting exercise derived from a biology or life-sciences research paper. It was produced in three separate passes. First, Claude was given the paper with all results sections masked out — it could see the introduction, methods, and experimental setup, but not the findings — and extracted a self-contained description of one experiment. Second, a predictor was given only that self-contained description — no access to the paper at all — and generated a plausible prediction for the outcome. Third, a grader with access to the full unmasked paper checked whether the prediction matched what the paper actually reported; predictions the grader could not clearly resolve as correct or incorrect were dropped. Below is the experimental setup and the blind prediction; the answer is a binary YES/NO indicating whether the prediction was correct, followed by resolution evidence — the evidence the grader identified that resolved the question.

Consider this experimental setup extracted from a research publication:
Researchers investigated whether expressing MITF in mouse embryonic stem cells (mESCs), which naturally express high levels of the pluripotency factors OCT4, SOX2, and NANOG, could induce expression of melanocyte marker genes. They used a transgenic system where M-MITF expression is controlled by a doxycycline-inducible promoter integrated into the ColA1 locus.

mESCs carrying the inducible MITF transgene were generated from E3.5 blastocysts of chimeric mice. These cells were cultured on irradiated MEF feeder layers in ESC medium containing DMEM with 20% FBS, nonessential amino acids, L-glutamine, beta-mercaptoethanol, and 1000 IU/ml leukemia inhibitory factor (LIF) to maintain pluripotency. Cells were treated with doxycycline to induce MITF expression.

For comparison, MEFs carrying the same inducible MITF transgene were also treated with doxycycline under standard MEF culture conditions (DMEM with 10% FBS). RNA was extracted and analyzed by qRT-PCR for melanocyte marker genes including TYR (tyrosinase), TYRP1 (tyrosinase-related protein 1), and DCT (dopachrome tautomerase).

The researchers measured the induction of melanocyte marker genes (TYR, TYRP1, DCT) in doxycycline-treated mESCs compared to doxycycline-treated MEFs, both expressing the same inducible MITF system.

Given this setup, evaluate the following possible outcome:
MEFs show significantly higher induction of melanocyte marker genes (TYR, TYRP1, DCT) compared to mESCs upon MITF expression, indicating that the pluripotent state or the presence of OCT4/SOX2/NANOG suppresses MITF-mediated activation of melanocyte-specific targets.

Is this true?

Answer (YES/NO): YES